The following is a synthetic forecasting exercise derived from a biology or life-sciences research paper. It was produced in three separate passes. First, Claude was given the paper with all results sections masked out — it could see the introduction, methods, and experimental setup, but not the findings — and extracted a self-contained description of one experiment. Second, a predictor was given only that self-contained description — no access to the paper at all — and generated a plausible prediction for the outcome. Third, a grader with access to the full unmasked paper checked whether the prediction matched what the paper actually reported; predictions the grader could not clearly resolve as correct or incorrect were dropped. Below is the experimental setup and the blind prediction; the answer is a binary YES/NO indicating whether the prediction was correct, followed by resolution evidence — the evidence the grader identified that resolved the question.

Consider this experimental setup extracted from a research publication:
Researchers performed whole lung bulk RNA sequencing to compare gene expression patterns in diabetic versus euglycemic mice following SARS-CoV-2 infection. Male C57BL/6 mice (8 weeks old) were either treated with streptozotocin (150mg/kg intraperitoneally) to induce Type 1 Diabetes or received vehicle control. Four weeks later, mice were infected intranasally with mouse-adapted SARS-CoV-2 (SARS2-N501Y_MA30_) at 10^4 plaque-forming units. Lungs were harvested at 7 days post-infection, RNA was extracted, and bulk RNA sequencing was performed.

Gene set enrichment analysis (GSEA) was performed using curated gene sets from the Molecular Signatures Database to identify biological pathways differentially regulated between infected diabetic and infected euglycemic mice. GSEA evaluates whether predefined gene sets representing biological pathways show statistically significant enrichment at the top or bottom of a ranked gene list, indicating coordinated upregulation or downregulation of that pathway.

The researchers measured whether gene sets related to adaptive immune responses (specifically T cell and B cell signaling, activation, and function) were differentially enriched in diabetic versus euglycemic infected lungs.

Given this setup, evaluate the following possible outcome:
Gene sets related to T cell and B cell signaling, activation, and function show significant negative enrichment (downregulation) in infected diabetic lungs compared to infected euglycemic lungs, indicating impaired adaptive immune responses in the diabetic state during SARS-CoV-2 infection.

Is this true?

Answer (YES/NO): YES